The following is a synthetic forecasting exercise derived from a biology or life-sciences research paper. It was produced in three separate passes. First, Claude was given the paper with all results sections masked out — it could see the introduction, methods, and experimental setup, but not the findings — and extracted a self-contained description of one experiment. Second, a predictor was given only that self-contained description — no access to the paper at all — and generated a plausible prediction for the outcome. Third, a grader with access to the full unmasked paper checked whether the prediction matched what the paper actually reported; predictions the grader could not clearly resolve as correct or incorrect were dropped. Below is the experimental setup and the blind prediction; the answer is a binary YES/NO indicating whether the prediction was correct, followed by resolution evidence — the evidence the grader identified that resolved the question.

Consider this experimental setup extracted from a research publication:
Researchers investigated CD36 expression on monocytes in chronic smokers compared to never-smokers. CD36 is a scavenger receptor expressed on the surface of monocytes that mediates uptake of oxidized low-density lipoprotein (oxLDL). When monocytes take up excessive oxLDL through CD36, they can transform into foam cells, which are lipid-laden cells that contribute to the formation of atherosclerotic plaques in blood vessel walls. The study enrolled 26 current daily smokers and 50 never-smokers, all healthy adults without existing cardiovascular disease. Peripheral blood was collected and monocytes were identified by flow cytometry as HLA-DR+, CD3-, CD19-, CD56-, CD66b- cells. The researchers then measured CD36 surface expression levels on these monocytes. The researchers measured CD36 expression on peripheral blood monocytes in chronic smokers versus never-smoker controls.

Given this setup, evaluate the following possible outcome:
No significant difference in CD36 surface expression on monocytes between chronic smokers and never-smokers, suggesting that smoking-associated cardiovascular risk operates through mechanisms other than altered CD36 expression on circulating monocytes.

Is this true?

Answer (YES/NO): NO